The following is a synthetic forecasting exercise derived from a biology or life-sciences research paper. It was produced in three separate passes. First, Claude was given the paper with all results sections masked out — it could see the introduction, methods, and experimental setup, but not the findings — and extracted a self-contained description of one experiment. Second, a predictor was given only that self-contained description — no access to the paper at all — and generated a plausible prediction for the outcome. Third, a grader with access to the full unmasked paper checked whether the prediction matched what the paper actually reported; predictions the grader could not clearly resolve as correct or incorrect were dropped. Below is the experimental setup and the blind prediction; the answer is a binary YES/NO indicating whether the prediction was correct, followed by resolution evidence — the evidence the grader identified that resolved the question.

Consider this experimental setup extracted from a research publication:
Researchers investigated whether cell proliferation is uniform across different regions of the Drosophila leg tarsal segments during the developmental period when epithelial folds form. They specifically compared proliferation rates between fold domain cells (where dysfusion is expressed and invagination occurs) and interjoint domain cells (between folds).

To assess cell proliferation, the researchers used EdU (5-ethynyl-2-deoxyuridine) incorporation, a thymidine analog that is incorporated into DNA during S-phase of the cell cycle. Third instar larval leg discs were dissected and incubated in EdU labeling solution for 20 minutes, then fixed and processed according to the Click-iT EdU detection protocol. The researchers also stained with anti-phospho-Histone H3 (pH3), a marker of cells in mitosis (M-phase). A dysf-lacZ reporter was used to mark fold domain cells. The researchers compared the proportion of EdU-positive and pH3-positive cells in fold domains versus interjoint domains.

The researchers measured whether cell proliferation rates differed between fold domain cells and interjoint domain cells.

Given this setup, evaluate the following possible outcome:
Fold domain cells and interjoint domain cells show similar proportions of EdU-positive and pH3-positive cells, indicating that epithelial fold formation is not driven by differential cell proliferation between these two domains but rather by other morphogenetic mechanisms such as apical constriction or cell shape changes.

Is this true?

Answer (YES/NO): YES